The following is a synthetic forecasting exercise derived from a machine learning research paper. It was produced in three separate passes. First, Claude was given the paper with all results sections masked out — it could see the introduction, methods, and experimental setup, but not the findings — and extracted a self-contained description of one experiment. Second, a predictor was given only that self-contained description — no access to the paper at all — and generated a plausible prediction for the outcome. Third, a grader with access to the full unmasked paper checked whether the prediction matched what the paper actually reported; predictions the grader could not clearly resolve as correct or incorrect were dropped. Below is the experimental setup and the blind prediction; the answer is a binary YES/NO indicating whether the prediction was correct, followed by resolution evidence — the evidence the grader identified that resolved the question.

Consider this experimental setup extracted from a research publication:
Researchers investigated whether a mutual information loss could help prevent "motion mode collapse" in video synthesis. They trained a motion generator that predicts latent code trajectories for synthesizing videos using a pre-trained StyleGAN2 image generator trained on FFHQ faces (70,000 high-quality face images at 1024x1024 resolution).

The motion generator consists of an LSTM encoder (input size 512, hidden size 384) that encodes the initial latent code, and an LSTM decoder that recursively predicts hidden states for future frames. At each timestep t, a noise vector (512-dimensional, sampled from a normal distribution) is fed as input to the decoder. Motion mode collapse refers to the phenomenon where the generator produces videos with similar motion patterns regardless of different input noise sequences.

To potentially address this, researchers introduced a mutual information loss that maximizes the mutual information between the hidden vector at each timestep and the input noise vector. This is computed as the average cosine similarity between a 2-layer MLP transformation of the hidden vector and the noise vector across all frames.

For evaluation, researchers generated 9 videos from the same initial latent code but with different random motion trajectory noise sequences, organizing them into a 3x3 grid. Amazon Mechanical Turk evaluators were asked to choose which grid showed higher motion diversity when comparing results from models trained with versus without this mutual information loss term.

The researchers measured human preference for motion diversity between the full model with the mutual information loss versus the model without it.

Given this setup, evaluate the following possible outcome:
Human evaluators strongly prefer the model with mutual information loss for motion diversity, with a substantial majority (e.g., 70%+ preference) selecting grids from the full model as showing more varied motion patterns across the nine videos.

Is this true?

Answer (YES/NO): NO